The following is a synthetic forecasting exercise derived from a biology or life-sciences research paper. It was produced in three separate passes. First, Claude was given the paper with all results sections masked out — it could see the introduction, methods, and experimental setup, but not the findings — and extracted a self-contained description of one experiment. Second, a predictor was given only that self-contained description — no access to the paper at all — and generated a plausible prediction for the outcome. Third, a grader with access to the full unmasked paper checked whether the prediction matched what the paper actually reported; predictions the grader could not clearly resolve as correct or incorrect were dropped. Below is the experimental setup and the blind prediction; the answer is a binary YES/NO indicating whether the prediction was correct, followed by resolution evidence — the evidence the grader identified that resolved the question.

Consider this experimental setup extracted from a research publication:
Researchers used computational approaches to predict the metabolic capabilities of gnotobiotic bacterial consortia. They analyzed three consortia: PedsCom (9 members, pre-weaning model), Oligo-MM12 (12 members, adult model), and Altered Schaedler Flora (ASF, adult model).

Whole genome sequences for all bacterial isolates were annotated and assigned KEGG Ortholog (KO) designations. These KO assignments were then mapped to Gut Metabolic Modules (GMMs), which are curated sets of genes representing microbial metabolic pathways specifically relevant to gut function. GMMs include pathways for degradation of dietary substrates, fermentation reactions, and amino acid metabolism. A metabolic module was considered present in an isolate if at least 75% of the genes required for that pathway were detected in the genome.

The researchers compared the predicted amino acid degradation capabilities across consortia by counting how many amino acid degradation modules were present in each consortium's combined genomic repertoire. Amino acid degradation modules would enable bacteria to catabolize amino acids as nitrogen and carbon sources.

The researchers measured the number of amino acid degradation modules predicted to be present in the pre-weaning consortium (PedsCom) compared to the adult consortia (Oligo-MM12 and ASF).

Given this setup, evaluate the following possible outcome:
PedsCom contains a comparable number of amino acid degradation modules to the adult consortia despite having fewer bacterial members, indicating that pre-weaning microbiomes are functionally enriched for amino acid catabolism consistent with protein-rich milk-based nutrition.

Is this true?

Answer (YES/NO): NO